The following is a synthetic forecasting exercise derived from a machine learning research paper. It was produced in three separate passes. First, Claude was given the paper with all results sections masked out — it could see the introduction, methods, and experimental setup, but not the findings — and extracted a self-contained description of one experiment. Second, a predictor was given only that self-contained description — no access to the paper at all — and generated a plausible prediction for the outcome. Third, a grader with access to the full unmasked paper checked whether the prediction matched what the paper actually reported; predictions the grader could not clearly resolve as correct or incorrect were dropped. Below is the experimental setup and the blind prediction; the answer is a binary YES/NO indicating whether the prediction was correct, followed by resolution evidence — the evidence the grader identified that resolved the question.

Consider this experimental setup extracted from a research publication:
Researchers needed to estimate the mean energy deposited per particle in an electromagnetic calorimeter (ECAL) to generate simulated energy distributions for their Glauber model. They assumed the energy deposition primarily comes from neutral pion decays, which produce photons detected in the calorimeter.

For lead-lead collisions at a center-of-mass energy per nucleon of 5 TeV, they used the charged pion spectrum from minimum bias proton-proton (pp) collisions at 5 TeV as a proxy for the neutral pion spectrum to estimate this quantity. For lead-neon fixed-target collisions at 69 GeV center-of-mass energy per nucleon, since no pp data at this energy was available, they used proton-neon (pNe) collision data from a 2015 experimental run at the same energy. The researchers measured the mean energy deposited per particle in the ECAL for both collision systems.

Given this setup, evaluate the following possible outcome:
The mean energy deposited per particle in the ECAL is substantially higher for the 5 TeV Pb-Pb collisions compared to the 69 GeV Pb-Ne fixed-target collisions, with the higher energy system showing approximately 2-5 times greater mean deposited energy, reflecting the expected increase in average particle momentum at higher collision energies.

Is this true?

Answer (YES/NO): NO